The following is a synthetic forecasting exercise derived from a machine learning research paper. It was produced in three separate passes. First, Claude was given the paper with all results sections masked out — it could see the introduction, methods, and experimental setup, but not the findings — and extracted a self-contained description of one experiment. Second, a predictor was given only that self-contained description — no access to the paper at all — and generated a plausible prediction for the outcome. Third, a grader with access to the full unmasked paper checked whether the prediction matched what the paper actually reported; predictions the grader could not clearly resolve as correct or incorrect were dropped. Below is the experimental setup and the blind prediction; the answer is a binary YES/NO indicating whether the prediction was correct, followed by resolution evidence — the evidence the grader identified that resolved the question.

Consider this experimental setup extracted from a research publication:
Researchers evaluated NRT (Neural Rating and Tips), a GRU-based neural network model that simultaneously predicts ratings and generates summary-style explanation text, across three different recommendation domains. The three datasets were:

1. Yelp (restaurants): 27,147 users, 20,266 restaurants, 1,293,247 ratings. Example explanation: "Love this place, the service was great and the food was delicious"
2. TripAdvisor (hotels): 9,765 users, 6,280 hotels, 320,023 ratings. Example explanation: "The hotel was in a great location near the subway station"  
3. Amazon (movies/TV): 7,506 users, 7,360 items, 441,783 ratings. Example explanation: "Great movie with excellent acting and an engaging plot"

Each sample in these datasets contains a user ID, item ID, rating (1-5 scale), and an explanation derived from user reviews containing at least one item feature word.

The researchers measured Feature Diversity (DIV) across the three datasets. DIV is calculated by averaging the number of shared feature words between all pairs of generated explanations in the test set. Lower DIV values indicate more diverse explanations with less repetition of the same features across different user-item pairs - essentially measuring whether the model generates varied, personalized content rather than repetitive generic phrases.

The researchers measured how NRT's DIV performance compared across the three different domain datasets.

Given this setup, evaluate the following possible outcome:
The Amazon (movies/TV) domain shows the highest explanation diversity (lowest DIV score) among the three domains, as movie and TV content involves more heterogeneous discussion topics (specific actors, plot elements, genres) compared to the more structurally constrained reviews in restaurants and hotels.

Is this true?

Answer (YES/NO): NO